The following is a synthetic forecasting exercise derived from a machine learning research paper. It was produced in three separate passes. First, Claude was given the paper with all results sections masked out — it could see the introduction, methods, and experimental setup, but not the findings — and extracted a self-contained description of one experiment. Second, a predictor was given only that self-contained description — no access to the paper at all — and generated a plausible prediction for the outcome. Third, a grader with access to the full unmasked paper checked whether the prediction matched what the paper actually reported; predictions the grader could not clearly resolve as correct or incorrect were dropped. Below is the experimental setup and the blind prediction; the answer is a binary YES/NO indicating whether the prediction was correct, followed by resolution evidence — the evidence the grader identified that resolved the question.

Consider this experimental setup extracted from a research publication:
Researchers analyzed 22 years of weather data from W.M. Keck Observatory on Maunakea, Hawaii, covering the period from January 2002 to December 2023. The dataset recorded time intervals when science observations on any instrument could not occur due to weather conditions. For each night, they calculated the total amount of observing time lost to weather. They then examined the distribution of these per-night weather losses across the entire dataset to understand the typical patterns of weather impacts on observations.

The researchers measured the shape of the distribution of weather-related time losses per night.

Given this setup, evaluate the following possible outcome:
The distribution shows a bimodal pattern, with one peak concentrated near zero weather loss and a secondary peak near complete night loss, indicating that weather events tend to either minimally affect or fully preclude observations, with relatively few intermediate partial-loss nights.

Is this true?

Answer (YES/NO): YES